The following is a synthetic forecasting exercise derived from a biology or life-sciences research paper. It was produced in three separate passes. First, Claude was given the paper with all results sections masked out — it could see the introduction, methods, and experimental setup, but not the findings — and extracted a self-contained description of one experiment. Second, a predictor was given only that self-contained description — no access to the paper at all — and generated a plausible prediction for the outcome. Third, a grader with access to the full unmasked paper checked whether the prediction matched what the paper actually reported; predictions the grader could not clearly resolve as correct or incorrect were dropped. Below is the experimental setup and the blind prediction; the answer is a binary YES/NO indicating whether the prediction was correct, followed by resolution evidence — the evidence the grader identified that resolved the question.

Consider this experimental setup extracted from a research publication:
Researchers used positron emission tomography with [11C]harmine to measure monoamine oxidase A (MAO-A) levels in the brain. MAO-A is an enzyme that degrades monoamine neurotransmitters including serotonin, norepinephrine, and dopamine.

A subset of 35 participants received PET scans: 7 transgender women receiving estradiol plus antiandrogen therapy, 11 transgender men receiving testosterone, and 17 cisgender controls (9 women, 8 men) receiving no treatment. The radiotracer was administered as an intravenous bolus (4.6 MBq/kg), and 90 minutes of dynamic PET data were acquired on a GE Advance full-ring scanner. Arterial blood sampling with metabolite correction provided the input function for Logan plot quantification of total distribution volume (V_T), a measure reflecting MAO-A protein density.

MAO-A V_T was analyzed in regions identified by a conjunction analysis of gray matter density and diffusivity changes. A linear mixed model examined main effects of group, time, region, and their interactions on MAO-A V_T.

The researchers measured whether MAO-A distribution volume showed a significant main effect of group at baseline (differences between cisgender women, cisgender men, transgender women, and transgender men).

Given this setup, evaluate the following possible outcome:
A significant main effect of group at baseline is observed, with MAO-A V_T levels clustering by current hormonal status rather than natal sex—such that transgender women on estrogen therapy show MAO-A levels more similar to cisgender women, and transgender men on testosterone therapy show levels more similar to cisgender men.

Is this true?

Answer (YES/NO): NO